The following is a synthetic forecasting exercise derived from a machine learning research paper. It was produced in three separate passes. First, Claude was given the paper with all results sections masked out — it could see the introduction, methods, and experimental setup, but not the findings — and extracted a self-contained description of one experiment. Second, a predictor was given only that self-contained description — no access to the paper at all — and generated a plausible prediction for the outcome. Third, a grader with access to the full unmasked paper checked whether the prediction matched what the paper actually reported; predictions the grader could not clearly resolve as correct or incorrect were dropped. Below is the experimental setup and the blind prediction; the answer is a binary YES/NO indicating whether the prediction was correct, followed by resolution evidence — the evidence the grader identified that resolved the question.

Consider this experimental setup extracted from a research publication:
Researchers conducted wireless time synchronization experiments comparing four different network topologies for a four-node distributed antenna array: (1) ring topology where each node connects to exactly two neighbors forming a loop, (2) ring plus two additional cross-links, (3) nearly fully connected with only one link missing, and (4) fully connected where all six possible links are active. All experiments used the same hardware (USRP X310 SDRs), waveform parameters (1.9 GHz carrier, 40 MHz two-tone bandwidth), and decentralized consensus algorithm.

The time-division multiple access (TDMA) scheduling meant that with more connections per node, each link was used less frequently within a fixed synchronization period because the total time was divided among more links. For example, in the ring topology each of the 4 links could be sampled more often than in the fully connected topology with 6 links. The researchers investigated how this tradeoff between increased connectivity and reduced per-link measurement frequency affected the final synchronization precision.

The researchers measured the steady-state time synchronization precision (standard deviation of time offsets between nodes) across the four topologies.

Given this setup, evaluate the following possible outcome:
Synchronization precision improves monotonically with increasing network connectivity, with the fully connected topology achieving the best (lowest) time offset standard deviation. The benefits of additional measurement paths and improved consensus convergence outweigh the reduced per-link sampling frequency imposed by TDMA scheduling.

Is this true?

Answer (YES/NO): NO